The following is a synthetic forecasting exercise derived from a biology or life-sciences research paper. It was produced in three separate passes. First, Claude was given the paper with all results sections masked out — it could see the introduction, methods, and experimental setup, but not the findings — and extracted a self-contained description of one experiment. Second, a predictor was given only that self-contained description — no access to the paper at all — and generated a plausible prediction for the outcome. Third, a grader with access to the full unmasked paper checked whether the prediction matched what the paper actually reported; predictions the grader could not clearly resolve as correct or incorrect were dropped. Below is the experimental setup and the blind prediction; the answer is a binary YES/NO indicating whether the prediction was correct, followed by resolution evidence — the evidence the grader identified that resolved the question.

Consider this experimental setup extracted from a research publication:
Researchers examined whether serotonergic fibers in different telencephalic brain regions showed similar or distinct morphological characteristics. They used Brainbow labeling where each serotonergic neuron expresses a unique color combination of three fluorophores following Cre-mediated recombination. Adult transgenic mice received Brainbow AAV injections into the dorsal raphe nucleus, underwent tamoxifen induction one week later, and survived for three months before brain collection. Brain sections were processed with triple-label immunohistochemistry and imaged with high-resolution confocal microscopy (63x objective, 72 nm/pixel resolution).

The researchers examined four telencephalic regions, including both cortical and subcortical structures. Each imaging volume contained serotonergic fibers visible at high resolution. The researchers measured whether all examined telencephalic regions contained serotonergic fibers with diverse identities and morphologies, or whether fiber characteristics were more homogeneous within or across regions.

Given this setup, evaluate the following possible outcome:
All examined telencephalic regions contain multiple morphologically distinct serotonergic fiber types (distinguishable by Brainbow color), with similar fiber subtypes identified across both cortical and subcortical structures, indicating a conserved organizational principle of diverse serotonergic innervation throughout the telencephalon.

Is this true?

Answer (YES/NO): YES